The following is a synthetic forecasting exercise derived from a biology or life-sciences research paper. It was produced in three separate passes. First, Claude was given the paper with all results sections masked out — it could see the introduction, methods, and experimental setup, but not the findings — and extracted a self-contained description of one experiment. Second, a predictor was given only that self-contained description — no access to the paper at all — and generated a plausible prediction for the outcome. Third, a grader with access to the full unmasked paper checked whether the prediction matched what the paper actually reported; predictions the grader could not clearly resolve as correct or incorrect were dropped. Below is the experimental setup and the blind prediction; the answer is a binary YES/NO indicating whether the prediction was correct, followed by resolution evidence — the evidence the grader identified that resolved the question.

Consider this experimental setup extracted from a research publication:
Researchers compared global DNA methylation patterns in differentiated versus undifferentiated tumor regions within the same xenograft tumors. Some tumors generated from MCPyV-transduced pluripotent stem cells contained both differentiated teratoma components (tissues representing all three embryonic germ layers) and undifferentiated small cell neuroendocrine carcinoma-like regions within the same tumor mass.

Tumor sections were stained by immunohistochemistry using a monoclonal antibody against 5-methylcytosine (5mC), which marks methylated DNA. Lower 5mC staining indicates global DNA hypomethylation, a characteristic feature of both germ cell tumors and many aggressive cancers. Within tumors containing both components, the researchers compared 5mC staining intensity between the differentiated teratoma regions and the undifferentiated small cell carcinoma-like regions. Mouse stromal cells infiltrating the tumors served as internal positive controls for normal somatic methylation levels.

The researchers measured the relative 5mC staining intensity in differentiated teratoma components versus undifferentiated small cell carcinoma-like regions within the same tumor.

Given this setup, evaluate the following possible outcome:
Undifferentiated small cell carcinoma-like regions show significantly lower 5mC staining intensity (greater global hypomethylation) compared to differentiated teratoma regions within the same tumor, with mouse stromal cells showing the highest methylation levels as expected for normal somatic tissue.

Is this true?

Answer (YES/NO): YES